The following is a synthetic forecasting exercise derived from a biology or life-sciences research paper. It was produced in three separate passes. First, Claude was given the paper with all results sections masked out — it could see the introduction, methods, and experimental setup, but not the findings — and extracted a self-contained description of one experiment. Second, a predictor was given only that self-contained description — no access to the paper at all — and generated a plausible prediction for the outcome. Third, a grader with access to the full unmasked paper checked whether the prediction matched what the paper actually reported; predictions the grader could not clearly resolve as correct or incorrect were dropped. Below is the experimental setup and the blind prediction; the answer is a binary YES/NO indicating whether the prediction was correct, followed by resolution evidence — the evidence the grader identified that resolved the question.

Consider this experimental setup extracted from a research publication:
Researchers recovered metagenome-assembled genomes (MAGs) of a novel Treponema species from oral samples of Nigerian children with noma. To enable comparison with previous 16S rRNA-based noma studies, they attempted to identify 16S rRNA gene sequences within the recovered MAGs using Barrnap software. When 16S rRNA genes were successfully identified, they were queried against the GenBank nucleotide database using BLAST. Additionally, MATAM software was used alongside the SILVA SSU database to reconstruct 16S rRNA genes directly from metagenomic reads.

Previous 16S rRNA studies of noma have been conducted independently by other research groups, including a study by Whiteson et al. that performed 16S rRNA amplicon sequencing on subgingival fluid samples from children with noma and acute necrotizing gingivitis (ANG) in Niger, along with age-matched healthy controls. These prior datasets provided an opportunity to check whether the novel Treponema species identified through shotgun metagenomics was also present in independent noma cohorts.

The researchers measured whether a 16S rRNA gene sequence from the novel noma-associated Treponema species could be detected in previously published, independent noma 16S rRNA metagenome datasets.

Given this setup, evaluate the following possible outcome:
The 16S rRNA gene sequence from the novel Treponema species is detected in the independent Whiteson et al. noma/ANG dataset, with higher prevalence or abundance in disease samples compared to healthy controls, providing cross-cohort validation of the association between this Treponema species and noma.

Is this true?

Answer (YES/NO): YES